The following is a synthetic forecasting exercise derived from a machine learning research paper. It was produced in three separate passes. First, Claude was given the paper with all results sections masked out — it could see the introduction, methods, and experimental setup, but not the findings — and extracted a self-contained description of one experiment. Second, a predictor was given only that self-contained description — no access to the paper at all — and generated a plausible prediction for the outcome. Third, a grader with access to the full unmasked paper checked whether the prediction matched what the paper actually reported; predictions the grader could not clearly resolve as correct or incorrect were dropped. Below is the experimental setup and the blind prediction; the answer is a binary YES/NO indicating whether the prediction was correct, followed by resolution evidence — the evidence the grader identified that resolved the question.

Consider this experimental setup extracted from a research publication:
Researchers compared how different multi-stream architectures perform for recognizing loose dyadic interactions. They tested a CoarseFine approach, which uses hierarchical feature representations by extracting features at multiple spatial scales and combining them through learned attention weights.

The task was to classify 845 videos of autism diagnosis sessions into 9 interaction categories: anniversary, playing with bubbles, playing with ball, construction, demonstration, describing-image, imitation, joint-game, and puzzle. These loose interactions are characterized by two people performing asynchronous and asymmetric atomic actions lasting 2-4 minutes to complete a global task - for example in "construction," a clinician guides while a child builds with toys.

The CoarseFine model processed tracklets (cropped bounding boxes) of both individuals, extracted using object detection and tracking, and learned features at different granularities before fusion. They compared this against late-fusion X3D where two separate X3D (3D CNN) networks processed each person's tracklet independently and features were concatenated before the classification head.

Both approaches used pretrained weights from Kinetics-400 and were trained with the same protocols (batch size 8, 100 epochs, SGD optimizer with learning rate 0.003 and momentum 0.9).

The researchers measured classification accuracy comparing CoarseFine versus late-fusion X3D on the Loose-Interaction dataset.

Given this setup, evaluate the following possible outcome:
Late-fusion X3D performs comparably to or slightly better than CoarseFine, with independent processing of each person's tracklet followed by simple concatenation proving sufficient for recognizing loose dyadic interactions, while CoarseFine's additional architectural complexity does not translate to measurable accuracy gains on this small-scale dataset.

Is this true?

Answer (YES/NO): NO